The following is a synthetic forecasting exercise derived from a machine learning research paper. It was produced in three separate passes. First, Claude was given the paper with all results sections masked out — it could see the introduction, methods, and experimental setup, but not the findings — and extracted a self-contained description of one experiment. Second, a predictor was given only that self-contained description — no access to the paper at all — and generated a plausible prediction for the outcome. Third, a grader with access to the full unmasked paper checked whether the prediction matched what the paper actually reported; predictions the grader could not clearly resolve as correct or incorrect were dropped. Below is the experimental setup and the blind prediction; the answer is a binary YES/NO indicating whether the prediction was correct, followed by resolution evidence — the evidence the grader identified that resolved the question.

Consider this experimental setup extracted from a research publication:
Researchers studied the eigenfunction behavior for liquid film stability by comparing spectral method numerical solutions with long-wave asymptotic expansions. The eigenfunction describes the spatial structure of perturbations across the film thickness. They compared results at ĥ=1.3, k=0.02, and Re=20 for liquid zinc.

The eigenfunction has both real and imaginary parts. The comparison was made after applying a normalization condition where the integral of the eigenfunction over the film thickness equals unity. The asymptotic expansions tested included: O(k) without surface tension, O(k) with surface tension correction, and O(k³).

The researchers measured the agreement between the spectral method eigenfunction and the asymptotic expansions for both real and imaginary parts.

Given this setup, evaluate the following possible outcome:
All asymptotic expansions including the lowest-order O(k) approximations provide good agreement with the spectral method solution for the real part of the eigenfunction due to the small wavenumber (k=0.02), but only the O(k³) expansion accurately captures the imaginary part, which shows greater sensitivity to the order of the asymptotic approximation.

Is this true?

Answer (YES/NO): NO